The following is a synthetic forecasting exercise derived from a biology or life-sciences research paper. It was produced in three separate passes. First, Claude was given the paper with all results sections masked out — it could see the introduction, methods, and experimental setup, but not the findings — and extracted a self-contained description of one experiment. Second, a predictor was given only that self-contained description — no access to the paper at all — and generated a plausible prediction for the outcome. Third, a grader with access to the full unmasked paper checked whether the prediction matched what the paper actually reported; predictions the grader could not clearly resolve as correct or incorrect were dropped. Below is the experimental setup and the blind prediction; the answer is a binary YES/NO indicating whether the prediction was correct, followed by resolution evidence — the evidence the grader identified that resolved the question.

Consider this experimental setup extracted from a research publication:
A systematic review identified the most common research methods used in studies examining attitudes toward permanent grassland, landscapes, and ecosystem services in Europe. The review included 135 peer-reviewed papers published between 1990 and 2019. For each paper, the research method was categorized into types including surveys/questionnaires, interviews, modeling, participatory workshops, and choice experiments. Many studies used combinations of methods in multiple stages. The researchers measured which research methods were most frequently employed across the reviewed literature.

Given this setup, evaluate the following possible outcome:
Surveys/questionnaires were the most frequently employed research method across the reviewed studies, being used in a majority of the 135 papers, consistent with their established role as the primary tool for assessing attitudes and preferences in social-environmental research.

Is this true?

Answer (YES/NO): YES